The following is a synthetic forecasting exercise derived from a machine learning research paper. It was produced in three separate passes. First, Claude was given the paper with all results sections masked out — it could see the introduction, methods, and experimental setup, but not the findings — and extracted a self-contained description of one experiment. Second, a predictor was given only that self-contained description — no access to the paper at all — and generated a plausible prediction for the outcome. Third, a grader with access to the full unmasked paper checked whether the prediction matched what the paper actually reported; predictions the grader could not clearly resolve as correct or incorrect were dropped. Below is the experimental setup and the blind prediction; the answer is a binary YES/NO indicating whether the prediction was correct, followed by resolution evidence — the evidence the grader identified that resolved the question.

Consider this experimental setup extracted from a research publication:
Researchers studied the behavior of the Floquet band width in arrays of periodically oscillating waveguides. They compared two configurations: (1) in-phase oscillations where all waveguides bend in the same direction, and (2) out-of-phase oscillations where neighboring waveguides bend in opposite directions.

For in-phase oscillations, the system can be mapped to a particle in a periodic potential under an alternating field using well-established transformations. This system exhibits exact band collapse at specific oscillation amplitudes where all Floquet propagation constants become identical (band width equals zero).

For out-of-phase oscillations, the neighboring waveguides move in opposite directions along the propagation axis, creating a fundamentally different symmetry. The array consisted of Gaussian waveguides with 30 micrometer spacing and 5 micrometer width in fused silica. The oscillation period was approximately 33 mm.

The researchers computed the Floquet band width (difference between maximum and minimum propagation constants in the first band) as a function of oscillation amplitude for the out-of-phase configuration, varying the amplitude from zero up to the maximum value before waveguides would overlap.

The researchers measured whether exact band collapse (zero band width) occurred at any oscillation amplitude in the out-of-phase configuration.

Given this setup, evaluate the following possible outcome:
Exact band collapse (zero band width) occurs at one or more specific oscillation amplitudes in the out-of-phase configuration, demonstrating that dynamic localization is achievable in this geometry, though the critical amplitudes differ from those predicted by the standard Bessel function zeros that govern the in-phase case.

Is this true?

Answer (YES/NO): NO